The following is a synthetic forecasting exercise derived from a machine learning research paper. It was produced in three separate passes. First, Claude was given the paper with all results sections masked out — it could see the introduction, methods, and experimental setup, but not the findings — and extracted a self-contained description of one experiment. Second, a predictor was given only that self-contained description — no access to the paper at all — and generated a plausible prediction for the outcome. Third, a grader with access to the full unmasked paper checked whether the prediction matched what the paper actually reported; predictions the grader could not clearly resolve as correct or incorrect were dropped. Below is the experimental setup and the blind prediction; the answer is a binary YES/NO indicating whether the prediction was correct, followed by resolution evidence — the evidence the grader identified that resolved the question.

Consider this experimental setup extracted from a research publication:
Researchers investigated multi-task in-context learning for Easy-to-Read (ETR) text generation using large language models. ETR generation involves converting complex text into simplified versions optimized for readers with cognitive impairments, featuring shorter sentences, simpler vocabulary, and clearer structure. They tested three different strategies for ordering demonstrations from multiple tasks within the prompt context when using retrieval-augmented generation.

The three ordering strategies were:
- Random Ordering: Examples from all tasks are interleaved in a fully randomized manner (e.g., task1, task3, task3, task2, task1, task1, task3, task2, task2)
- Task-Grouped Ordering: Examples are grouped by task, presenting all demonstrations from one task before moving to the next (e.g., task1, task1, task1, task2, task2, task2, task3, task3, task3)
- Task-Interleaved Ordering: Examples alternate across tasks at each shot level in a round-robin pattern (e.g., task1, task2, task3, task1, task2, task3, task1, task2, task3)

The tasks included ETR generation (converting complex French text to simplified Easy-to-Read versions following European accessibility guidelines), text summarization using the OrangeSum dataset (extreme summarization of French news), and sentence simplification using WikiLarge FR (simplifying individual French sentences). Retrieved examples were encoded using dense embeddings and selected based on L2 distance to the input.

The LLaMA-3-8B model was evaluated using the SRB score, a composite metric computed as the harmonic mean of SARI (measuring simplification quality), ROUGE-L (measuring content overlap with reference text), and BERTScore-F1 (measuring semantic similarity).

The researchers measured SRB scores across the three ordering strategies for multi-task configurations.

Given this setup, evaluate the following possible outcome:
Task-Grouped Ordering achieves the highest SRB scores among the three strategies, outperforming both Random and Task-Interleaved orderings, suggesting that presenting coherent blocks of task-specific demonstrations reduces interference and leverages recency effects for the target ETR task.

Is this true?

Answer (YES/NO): NO